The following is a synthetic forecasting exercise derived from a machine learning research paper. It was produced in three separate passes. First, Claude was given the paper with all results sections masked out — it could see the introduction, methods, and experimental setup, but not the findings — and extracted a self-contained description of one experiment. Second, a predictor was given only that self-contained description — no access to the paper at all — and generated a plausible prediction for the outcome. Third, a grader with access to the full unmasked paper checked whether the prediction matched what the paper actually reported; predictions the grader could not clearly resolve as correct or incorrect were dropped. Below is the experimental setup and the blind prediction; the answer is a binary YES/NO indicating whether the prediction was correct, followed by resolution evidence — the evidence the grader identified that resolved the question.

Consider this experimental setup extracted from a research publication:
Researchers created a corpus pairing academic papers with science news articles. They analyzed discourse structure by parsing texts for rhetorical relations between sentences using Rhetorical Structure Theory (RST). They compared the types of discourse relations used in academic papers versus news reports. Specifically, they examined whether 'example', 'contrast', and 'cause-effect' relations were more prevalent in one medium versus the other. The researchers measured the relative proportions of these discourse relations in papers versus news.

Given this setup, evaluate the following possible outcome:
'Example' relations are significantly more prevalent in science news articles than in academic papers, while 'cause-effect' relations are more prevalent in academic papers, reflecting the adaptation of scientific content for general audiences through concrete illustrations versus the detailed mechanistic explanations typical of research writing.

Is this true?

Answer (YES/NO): NO